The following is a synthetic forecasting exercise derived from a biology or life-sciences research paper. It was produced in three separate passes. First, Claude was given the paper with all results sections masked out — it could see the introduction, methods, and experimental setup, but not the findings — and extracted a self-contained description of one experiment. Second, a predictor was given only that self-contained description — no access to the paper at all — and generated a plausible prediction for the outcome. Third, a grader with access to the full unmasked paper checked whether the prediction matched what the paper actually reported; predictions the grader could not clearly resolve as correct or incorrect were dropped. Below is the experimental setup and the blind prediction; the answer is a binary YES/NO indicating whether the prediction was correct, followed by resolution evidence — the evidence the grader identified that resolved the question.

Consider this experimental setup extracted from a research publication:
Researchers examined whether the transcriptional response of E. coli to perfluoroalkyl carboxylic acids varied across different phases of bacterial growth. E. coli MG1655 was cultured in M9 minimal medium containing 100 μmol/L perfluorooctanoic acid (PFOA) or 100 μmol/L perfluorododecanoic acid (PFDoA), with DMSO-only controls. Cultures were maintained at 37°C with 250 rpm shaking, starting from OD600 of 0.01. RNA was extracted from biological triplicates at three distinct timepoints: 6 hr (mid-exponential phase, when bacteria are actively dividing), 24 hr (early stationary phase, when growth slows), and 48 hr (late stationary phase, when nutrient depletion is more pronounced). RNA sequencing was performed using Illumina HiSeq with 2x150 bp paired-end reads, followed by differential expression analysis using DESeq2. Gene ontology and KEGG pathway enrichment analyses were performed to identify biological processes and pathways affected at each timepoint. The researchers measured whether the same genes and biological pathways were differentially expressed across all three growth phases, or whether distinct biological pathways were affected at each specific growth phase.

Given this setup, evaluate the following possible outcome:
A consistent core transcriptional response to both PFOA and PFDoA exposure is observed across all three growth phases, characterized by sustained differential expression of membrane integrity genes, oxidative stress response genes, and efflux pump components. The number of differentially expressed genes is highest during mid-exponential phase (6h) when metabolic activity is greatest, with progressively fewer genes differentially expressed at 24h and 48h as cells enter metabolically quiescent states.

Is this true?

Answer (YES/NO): NO